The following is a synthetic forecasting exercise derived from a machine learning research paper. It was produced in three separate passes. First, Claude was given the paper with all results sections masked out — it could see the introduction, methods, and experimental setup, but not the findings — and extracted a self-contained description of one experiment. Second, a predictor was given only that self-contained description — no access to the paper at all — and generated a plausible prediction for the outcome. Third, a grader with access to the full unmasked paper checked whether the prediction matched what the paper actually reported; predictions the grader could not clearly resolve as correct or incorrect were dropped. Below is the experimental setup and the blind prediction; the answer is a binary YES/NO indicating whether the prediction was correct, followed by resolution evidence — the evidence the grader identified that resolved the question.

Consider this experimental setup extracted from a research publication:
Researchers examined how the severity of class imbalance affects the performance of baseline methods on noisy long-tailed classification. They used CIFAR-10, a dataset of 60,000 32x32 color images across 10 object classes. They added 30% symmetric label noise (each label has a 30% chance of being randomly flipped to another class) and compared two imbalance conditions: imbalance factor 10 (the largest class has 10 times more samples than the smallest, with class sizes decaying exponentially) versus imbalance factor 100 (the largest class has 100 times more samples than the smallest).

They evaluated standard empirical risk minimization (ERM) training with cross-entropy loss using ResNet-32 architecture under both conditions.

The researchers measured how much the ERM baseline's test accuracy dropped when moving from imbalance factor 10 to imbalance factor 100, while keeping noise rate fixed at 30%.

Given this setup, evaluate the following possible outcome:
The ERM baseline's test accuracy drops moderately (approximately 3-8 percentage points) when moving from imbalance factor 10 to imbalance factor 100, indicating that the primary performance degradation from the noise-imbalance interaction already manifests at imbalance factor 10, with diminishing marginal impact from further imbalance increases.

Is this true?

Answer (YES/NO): NO